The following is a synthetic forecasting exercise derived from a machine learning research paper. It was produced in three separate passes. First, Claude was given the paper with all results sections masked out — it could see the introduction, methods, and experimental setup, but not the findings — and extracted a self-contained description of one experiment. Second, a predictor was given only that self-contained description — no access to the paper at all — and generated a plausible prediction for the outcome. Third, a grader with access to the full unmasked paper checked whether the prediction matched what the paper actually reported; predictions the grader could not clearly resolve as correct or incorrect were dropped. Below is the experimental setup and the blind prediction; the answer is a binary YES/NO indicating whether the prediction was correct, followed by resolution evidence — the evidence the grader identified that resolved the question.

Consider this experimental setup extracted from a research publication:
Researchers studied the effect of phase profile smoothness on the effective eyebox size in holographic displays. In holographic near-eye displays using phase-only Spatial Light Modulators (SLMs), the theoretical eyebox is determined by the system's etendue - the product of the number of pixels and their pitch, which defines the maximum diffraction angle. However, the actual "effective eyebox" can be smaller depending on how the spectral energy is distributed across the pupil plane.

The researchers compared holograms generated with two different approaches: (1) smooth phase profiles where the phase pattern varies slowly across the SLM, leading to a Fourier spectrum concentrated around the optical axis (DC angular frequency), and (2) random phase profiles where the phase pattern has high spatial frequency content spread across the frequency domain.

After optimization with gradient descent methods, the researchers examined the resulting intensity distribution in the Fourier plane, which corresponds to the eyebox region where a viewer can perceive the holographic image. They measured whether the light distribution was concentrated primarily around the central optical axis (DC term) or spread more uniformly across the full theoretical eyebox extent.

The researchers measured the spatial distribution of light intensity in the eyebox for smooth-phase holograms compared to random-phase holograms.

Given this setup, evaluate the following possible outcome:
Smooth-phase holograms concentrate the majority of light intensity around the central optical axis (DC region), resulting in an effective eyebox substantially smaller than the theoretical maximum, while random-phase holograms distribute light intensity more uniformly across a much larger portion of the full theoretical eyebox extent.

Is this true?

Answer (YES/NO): YES